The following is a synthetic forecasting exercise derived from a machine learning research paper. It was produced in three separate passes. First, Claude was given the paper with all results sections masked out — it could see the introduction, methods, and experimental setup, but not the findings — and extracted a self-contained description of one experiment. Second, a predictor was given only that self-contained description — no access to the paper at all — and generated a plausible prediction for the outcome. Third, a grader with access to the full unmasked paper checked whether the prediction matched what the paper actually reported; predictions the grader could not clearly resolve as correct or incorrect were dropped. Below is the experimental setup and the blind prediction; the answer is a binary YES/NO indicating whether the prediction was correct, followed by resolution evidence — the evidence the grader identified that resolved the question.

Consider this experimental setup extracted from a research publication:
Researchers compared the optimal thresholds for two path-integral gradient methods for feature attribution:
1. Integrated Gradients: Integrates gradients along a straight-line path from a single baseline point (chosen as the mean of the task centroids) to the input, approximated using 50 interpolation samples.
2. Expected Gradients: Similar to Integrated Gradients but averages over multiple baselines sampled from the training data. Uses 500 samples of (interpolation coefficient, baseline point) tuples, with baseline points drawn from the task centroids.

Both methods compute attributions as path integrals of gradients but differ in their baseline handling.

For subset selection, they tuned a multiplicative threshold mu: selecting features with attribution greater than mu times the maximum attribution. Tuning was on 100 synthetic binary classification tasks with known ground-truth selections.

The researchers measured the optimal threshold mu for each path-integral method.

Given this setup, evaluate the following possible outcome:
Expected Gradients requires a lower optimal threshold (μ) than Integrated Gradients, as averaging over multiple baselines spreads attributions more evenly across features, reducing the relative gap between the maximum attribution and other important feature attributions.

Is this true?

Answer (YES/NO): NO